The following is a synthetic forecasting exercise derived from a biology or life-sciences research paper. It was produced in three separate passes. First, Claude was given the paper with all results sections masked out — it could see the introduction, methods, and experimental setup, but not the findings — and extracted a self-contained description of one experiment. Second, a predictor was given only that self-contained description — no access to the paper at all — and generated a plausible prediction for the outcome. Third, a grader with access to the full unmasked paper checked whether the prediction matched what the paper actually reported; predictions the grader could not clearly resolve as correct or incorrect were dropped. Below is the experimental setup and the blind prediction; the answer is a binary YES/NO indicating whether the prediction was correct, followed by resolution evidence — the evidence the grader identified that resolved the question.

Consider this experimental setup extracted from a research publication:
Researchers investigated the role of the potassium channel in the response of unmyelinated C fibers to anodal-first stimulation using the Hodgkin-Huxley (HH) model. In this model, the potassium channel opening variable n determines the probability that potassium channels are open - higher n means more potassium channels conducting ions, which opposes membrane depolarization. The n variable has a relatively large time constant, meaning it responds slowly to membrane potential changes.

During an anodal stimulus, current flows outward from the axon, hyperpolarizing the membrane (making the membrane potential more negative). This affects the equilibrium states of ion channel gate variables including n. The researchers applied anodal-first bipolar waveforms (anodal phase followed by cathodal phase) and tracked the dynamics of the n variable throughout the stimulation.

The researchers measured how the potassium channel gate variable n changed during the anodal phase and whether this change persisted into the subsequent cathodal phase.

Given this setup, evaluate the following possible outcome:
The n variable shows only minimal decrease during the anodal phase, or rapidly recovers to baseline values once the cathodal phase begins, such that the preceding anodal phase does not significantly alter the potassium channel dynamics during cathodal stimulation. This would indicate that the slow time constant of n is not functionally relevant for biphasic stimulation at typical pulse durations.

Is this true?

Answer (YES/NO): NO